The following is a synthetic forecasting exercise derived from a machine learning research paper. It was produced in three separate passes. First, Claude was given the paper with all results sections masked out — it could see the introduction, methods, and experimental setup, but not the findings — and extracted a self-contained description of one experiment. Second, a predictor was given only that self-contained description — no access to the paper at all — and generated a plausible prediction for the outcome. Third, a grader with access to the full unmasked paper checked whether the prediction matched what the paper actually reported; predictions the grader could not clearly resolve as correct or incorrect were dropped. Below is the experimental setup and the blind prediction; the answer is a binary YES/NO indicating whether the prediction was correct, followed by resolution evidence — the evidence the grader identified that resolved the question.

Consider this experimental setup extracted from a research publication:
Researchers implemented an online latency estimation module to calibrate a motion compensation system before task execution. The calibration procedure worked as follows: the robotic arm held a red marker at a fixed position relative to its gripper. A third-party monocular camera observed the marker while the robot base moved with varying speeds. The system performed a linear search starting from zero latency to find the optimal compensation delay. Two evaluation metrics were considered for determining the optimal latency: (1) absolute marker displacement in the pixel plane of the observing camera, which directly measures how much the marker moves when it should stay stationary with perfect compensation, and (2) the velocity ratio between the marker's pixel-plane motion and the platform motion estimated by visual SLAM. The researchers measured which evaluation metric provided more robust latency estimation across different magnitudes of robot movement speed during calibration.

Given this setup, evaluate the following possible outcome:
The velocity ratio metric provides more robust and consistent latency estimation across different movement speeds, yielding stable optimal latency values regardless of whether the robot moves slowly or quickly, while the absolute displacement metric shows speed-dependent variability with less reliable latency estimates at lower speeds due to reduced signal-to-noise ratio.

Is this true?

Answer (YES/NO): YES